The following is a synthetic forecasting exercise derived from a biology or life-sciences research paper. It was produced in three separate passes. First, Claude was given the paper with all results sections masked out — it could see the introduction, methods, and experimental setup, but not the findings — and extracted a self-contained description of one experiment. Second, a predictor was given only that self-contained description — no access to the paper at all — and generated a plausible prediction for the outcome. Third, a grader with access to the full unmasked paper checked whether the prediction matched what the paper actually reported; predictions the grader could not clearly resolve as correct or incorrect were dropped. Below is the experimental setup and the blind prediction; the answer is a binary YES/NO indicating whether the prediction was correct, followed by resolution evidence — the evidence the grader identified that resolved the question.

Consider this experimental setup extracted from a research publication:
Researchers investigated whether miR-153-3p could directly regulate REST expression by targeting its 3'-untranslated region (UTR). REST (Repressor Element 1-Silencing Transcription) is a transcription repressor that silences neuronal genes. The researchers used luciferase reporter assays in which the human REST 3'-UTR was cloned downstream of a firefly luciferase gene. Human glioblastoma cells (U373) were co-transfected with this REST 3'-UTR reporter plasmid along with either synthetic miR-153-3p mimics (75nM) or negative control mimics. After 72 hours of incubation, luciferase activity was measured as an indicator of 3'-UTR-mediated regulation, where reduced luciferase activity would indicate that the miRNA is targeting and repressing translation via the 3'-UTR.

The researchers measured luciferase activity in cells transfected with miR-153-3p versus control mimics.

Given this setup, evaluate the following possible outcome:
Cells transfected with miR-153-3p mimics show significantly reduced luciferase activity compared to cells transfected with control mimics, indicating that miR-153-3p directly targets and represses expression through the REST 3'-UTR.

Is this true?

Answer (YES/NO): YES